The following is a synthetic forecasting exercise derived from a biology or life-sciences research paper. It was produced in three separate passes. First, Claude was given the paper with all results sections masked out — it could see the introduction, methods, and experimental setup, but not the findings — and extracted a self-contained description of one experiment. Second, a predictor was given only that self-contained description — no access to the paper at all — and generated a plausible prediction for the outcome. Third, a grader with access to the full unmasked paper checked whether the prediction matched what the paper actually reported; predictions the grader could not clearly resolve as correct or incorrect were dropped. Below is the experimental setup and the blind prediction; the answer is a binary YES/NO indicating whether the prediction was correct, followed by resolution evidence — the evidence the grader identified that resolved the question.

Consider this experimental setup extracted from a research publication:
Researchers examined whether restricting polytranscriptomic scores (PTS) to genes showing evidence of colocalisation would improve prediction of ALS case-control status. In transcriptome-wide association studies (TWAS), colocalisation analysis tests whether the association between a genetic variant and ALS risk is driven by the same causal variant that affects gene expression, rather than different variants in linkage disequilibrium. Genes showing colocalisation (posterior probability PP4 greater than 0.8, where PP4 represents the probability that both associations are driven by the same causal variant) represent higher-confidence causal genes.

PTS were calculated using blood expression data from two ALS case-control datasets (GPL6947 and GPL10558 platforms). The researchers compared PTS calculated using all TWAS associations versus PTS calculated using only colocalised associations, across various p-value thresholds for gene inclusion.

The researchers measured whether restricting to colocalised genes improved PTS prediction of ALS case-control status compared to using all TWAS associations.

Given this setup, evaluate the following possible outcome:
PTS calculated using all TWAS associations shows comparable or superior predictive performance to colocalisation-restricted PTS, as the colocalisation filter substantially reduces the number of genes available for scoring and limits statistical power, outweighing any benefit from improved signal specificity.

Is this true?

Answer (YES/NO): YES